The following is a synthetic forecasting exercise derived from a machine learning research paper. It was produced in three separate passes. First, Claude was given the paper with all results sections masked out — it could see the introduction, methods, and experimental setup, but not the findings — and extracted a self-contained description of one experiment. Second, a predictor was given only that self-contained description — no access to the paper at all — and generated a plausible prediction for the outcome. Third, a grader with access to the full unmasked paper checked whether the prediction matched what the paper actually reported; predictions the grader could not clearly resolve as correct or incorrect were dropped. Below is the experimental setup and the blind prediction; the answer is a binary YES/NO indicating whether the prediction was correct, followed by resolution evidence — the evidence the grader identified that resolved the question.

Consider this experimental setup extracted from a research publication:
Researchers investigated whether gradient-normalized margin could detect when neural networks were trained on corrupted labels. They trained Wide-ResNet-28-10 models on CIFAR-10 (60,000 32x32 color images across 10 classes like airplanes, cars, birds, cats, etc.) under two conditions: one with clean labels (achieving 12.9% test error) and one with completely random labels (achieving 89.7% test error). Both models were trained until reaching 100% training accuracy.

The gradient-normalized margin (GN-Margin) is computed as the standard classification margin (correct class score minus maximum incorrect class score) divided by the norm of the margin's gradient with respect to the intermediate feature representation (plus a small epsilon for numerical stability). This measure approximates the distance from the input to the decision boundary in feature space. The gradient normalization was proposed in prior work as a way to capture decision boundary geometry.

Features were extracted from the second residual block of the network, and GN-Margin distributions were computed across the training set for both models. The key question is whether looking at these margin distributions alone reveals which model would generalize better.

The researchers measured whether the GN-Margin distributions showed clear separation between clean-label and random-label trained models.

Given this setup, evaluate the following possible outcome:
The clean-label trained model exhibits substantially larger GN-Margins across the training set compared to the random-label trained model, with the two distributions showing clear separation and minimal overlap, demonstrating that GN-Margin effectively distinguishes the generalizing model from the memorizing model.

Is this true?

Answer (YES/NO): NO